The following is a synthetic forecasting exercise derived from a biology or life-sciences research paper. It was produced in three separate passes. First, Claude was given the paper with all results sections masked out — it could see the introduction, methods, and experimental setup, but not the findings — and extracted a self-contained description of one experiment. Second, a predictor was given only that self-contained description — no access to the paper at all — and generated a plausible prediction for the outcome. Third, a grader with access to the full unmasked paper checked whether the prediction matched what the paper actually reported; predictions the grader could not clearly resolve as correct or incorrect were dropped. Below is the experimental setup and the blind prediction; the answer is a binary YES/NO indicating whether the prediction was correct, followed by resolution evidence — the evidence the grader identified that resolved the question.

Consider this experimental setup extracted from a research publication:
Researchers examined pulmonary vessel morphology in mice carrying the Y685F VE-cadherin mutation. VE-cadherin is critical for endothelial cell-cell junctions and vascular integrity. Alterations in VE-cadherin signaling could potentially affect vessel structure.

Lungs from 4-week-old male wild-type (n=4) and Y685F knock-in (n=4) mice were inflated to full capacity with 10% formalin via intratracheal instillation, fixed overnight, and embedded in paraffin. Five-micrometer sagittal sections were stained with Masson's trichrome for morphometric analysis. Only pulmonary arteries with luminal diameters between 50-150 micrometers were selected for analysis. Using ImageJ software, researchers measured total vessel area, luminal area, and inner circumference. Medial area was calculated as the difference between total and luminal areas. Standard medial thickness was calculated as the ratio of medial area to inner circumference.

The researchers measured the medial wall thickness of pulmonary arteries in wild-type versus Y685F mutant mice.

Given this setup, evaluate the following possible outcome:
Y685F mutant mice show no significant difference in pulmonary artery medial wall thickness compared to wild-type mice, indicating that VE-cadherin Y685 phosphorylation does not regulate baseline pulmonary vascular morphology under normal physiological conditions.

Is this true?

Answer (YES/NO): NO